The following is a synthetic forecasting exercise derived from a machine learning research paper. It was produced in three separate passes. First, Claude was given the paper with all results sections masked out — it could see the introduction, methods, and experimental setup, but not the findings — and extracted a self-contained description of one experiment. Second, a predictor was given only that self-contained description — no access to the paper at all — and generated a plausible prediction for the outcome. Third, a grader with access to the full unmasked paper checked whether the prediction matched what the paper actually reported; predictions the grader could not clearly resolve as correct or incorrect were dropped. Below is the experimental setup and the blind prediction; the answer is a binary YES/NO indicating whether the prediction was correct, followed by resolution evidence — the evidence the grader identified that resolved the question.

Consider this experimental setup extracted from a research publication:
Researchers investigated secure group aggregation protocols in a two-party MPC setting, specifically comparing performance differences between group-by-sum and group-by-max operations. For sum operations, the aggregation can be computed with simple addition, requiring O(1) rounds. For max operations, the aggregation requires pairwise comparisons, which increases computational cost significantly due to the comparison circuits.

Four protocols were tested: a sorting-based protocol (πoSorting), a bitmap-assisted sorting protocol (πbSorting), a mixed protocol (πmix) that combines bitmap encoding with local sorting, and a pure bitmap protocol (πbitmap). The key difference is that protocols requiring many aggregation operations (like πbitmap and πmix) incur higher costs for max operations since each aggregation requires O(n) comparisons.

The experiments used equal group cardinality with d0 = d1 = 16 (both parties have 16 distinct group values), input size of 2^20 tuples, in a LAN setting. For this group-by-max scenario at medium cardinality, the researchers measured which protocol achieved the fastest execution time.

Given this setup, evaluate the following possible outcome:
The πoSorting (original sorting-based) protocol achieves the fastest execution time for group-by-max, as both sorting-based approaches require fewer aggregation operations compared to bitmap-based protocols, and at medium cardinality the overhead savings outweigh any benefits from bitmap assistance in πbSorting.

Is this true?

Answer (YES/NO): NO